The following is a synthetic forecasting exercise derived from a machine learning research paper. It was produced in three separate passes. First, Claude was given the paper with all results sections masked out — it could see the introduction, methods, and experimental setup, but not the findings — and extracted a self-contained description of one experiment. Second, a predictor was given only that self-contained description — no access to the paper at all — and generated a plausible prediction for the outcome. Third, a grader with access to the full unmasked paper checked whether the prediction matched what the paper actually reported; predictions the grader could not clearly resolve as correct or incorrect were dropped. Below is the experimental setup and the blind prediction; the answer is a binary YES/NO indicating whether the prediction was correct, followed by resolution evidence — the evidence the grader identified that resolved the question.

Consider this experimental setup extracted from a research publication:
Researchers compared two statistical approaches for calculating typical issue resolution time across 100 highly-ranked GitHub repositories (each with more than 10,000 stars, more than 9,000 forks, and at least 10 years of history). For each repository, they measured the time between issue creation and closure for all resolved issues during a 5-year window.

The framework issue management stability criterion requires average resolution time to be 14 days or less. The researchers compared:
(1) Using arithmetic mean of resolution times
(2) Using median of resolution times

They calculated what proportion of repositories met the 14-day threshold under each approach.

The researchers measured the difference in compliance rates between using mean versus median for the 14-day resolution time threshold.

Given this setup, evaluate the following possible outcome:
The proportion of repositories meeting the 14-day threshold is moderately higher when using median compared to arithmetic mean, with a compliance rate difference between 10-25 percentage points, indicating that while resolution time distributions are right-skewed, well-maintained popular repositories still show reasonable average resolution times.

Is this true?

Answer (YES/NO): NO